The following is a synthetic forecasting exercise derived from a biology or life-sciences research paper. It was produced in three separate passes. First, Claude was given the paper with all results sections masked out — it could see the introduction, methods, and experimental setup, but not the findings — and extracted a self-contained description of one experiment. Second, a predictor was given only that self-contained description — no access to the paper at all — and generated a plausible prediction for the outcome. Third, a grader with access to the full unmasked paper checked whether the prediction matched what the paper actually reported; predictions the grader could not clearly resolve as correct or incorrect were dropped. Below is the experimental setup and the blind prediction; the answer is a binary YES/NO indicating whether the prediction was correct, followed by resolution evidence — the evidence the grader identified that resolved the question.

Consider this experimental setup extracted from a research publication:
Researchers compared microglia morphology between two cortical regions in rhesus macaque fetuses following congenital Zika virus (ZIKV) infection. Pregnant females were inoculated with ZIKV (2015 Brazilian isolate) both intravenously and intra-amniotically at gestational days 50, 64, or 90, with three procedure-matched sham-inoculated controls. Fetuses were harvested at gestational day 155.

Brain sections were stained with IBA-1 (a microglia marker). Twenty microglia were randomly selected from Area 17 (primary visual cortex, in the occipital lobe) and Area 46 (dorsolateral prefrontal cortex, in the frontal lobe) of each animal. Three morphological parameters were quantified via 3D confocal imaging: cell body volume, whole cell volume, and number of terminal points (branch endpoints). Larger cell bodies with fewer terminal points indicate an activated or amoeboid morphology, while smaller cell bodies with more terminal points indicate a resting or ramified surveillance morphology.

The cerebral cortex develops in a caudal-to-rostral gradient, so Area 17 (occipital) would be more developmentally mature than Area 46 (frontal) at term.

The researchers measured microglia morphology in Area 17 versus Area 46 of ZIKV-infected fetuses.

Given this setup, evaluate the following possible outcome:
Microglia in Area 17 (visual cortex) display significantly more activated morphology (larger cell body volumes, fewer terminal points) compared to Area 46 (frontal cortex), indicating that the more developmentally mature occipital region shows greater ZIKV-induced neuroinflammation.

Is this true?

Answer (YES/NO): NO